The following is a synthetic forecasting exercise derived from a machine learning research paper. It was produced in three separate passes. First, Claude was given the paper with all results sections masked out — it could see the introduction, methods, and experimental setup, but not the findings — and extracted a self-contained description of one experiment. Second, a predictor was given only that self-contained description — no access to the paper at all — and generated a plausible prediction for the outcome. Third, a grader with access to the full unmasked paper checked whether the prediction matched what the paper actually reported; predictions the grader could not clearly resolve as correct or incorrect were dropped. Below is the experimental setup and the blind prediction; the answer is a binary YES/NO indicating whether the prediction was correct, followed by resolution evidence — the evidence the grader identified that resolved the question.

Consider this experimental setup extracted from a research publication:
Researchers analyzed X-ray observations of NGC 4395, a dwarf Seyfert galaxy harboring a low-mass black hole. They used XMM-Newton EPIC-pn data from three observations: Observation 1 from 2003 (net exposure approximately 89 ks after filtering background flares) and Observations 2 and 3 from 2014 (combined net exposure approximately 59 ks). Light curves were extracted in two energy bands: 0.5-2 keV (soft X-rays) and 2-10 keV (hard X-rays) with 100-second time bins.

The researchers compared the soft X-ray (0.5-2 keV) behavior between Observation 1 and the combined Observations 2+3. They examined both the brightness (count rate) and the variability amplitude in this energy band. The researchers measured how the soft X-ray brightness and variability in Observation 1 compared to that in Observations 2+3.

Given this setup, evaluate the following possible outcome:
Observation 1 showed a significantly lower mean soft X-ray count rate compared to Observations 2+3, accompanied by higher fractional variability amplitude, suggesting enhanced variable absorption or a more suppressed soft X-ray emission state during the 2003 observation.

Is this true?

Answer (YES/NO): NO